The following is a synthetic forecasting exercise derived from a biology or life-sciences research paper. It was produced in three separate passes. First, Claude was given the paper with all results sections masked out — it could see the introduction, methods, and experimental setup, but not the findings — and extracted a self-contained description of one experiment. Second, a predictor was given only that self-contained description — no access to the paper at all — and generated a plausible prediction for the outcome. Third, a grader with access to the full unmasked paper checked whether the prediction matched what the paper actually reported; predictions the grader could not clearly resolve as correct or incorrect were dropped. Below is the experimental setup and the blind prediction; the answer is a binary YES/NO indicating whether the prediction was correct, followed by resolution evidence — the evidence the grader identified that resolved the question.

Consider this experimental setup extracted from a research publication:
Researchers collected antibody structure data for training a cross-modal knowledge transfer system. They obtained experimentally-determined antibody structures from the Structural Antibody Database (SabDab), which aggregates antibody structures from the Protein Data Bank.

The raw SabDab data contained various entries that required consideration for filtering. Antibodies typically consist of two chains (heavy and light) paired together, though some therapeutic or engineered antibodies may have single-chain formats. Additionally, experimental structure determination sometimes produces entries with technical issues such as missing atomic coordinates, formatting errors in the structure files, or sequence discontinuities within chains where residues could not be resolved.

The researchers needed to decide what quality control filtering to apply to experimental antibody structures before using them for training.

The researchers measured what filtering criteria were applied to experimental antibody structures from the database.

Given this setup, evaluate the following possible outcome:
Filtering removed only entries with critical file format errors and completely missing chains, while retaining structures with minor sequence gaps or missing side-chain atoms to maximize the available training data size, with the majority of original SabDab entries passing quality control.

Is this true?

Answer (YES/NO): NO